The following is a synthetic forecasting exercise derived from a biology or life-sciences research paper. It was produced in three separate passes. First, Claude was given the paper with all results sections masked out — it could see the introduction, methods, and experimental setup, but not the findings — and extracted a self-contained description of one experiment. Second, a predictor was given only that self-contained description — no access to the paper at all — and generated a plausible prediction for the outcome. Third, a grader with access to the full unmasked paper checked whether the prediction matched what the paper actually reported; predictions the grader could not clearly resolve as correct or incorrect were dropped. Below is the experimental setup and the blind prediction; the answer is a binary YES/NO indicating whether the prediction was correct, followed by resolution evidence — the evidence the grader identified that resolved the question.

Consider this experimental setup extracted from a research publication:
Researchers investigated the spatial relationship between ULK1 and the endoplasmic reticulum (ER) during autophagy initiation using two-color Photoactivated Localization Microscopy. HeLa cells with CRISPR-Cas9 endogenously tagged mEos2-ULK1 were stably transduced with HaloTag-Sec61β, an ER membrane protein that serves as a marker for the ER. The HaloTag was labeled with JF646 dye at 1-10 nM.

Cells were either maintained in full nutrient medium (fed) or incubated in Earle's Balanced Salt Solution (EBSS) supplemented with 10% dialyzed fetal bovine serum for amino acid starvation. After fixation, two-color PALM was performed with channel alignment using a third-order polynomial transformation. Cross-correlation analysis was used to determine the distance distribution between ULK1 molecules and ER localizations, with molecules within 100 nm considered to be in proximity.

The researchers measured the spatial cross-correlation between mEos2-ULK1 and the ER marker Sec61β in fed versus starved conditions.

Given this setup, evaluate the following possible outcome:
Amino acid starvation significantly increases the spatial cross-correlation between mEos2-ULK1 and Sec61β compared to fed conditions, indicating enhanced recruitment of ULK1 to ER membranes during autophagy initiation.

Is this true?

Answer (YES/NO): NO